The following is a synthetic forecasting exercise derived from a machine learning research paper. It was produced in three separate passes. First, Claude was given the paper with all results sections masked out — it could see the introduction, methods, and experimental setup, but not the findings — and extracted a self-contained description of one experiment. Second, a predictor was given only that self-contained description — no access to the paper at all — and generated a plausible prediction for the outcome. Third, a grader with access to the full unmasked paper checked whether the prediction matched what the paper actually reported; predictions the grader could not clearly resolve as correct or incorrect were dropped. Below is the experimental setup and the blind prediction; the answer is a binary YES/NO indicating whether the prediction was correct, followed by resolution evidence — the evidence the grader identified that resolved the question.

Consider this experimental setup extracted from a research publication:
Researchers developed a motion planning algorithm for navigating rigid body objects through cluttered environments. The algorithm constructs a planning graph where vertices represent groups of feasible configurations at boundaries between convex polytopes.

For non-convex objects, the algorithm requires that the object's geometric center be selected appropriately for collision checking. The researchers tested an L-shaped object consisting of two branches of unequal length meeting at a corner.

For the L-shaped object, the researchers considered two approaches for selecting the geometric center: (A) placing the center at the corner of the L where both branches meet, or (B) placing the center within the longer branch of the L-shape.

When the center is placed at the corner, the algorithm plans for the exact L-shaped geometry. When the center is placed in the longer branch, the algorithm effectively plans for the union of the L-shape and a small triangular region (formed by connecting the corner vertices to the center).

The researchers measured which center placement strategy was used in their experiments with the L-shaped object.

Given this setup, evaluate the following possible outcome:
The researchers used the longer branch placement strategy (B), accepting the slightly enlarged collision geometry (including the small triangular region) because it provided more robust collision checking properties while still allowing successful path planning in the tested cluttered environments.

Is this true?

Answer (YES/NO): YES